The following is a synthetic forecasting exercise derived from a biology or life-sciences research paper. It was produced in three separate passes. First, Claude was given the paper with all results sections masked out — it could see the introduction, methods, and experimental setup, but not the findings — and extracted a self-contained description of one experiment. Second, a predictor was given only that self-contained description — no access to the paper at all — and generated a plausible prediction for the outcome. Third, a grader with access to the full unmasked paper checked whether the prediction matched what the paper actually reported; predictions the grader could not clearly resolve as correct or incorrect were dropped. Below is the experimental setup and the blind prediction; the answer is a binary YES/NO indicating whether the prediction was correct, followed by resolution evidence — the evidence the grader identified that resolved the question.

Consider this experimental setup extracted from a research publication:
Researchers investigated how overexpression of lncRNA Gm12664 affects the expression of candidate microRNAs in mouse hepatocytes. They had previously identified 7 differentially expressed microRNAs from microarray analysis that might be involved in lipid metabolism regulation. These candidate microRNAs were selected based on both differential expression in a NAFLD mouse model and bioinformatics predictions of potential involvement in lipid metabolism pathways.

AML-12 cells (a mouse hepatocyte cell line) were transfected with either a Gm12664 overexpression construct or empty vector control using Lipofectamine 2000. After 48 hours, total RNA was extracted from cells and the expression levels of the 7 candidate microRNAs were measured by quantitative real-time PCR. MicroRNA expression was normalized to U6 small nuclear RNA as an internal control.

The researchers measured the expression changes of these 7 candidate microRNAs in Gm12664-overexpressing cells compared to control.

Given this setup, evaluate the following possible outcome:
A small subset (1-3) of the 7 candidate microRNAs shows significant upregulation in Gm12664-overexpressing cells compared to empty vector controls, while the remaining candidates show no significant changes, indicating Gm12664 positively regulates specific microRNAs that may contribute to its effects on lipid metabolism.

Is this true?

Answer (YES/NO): NO